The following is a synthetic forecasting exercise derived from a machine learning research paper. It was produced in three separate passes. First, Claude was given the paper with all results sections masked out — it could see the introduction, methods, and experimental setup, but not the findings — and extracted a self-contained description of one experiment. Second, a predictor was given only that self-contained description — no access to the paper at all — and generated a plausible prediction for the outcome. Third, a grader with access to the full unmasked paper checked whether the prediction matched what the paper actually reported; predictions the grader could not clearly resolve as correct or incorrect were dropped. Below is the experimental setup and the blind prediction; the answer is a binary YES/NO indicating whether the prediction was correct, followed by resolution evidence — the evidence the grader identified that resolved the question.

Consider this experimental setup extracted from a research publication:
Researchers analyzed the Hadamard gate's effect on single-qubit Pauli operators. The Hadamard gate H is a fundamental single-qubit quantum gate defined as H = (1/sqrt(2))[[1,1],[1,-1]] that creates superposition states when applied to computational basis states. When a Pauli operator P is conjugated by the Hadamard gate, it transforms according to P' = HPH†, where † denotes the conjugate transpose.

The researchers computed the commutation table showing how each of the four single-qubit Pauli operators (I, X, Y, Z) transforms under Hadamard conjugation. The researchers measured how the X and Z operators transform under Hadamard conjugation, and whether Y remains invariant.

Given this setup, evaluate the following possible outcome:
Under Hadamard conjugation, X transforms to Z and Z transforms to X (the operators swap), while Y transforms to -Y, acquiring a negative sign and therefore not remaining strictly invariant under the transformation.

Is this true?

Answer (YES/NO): NO